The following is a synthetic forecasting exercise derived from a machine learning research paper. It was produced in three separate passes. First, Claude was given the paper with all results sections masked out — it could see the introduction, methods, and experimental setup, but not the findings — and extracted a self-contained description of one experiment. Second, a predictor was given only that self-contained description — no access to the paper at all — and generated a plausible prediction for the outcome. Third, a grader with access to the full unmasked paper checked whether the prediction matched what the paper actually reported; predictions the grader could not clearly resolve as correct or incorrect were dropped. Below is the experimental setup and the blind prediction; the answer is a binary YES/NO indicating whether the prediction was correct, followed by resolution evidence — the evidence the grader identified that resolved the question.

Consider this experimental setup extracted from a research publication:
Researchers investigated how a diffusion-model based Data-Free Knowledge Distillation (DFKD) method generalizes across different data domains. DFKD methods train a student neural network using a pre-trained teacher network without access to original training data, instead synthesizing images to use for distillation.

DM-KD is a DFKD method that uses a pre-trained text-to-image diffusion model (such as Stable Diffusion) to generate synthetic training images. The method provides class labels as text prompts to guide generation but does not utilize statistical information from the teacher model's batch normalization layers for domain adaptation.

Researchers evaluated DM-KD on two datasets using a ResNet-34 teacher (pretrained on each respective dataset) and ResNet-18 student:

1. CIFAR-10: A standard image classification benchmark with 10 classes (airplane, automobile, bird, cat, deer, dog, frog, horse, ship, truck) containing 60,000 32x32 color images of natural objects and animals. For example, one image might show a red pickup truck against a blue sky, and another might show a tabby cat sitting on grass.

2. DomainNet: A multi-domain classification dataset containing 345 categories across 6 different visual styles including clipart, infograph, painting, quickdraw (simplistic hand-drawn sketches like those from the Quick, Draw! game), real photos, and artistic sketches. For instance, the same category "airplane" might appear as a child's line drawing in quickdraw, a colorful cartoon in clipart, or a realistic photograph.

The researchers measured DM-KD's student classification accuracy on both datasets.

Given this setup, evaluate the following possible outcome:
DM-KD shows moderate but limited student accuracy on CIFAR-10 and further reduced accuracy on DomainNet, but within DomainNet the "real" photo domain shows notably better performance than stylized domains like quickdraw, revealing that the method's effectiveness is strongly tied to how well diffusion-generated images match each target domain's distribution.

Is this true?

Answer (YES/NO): YES